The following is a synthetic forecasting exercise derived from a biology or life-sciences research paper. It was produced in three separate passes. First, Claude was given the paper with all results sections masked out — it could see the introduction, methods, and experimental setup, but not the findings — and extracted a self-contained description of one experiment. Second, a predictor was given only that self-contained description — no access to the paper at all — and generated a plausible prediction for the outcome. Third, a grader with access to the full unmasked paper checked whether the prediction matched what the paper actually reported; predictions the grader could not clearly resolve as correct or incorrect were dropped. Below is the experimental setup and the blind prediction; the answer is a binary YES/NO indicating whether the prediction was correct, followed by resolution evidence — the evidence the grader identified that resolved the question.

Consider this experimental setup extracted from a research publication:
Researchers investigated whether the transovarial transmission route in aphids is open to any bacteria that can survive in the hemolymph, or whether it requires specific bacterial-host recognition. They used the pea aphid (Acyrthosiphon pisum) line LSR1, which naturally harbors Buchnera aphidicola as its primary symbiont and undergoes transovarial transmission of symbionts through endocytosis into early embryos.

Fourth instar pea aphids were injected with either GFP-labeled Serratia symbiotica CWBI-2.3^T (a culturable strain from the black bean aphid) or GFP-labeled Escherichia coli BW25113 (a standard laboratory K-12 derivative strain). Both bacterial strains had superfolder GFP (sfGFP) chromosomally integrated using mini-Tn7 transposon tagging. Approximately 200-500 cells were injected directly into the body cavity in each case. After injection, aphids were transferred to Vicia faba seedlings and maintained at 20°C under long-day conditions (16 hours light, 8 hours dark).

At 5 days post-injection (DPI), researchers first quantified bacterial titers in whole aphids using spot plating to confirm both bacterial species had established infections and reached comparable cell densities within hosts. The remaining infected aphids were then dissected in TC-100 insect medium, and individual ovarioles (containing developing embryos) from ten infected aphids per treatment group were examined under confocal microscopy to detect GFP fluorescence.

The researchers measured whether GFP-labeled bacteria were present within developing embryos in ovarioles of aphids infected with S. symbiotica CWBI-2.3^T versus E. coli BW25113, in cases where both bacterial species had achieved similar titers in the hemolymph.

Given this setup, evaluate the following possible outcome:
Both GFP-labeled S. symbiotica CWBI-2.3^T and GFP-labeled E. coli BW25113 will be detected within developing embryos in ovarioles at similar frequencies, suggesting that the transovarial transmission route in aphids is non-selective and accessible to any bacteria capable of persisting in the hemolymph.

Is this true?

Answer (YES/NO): NO